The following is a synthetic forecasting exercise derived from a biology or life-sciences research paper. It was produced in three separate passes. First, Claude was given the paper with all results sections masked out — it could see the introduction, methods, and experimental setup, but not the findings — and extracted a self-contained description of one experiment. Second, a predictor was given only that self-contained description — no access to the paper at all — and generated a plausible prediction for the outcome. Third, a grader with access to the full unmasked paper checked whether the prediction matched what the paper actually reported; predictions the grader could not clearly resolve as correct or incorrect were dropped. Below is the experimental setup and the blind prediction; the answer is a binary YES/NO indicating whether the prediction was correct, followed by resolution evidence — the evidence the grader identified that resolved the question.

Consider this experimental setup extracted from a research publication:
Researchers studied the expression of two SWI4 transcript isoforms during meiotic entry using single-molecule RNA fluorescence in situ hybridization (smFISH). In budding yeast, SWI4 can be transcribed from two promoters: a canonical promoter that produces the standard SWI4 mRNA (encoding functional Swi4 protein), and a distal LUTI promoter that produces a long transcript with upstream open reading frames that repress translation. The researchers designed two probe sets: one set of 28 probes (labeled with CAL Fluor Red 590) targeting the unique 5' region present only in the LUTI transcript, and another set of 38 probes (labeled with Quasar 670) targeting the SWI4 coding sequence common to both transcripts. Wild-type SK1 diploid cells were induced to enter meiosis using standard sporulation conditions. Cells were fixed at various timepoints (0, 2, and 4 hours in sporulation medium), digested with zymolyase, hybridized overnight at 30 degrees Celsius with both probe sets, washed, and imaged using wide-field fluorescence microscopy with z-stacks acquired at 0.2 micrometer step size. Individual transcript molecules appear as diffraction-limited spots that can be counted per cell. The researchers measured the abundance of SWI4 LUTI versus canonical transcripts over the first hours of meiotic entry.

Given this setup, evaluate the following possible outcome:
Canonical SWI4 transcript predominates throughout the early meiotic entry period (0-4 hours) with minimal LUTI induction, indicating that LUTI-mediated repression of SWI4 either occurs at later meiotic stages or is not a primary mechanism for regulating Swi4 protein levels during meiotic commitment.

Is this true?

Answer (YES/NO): NO